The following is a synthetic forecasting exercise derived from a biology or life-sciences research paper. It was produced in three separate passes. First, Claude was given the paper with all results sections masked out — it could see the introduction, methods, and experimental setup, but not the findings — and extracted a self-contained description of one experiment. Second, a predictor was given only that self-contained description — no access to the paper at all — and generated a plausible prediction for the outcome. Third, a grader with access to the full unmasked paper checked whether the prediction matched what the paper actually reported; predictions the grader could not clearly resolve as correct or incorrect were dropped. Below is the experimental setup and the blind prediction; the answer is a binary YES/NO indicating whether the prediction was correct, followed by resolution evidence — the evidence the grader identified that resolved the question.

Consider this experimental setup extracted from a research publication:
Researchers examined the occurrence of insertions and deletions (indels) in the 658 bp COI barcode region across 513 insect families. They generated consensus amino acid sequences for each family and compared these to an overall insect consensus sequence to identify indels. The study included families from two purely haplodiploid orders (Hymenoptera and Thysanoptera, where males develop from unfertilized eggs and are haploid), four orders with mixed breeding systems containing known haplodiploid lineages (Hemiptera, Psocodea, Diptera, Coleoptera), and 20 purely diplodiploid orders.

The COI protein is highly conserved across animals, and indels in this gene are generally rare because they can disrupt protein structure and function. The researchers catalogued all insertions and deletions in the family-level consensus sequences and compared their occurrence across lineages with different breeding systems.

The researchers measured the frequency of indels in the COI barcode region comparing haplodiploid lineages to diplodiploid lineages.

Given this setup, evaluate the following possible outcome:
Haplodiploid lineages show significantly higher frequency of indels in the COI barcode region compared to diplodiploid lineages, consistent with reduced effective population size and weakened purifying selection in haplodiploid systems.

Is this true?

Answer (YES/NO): NO